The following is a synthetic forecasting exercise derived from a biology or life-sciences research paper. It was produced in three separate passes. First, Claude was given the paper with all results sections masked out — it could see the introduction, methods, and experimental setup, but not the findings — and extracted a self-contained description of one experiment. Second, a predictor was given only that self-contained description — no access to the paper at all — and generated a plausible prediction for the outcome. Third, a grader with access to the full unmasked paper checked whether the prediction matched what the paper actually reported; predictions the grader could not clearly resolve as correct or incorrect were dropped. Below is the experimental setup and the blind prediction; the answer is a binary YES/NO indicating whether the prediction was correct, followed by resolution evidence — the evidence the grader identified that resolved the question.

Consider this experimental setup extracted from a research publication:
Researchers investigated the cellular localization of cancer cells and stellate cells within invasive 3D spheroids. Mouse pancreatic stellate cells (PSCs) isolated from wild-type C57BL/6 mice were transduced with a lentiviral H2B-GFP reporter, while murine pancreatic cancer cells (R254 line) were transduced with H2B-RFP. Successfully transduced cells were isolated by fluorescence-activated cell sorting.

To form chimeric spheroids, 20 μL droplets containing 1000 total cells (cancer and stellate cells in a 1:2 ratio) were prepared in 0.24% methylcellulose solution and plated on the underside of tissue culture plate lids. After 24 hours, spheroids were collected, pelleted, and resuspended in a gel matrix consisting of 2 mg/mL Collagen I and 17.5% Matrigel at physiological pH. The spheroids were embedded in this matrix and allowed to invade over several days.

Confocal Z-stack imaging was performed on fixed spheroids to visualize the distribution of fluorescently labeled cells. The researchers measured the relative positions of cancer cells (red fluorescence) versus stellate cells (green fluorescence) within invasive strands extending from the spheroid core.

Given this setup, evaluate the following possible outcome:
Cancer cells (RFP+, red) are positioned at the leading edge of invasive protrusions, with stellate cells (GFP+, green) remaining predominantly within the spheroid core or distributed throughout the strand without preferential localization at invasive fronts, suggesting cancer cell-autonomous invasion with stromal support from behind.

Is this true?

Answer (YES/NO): NO